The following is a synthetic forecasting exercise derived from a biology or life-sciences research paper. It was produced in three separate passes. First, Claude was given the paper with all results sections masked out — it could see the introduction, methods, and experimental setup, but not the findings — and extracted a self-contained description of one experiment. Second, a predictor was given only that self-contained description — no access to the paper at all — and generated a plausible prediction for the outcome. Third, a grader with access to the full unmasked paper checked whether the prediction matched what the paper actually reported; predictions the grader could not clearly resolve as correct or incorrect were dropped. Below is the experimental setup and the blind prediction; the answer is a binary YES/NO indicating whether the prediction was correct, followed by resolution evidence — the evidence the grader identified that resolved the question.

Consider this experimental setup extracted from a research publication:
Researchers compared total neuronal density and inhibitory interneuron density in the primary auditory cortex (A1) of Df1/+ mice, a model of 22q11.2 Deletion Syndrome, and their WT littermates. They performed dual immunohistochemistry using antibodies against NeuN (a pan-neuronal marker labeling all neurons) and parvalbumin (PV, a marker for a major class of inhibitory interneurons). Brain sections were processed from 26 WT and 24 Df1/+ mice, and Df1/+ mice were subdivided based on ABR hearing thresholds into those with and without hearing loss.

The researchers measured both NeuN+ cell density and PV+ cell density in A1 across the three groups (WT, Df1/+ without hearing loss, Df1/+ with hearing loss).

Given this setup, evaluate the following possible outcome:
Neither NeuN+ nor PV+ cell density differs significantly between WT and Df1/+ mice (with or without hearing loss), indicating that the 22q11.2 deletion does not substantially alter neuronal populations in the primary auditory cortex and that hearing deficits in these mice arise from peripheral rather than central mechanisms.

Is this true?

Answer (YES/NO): NO